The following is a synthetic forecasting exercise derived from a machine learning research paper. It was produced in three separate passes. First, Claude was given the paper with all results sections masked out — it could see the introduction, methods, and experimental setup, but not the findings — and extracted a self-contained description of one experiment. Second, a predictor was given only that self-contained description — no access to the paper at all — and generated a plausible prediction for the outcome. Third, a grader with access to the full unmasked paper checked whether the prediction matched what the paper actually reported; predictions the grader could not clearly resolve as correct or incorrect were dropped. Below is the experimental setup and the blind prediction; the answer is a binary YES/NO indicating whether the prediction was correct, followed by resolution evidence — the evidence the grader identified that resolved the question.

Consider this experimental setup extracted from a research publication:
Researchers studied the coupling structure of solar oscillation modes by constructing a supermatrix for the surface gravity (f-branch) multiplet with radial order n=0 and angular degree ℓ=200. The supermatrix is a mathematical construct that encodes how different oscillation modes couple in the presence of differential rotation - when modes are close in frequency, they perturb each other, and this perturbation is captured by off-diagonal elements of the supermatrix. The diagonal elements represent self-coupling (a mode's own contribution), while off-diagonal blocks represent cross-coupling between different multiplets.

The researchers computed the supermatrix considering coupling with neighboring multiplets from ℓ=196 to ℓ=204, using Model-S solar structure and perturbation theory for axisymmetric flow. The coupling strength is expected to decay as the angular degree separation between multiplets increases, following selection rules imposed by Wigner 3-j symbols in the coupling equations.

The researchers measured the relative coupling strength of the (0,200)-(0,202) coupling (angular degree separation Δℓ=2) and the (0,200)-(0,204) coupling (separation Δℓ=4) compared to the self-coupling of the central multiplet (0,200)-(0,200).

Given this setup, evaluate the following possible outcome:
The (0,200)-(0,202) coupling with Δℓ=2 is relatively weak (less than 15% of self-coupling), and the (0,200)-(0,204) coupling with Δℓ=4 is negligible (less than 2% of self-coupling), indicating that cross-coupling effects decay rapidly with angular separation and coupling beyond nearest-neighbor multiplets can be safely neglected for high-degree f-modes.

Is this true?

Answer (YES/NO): YES